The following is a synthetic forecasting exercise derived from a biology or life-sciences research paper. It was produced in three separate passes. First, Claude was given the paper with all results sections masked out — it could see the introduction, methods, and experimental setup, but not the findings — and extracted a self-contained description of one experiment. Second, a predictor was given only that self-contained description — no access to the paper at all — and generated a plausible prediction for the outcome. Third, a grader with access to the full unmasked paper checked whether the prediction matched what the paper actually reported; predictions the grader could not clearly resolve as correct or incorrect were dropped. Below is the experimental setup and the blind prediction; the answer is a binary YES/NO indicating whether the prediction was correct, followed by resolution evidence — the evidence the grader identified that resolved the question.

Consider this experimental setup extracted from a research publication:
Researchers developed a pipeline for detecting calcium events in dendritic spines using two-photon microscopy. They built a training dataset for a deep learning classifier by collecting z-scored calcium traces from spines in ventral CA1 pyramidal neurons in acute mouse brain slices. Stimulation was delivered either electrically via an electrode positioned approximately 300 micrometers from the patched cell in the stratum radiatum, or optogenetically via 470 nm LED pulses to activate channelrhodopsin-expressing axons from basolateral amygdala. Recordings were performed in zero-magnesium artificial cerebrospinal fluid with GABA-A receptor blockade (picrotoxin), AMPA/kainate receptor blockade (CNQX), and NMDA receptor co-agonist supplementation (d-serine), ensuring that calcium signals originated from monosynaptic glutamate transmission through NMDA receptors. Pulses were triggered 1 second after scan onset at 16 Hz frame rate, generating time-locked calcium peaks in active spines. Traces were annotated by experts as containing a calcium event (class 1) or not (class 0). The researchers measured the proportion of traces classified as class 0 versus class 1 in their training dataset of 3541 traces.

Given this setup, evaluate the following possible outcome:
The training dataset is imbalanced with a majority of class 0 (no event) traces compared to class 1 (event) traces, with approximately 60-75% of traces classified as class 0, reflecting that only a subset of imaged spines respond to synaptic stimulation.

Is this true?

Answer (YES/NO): YES